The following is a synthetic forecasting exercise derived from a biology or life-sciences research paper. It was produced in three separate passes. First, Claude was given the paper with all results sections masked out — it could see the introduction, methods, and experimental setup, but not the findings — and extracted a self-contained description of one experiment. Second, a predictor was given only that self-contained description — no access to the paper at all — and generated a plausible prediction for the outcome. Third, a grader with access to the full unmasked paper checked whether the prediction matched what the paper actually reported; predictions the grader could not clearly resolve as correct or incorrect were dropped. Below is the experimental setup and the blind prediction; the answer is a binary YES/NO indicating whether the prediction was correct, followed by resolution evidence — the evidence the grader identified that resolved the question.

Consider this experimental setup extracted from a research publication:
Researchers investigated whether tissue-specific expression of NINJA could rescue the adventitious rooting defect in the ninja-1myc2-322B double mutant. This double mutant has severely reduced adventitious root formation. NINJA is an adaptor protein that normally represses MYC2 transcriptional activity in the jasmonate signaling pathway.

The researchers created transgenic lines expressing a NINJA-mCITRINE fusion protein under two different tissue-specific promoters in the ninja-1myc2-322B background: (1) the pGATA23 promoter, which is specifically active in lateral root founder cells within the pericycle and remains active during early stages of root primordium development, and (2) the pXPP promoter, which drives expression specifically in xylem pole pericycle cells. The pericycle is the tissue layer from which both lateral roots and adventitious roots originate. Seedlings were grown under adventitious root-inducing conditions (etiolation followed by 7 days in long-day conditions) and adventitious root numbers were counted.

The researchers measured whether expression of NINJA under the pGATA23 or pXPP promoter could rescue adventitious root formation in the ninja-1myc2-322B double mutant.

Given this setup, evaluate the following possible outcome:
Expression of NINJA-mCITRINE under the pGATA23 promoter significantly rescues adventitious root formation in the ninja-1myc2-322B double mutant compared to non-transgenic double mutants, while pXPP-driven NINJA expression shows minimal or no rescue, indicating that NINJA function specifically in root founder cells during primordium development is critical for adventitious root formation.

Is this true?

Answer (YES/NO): NO